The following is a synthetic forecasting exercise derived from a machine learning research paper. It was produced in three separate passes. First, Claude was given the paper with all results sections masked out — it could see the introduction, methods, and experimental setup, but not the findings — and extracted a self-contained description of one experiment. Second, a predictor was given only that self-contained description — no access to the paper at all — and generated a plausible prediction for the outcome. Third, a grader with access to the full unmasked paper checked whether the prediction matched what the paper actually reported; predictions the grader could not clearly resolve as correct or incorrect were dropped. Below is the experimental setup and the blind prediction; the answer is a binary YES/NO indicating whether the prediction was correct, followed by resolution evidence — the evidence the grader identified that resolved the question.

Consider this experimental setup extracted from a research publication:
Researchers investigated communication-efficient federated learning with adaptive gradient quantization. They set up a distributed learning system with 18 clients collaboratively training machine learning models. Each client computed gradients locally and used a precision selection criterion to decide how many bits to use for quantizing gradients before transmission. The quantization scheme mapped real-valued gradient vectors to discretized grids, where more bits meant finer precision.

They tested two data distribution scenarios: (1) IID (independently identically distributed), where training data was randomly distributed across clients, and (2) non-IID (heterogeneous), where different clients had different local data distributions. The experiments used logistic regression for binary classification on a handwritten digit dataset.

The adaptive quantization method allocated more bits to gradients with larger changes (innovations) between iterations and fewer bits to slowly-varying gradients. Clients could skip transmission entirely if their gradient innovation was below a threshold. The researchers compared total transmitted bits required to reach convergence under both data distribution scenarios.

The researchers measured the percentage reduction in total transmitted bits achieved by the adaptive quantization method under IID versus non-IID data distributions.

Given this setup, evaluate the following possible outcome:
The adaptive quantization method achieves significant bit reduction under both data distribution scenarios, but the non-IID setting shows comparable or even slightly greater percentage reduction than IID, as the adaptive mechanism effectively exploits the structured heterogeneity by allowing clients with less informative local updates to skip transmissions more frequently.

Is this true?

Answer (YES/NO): NO